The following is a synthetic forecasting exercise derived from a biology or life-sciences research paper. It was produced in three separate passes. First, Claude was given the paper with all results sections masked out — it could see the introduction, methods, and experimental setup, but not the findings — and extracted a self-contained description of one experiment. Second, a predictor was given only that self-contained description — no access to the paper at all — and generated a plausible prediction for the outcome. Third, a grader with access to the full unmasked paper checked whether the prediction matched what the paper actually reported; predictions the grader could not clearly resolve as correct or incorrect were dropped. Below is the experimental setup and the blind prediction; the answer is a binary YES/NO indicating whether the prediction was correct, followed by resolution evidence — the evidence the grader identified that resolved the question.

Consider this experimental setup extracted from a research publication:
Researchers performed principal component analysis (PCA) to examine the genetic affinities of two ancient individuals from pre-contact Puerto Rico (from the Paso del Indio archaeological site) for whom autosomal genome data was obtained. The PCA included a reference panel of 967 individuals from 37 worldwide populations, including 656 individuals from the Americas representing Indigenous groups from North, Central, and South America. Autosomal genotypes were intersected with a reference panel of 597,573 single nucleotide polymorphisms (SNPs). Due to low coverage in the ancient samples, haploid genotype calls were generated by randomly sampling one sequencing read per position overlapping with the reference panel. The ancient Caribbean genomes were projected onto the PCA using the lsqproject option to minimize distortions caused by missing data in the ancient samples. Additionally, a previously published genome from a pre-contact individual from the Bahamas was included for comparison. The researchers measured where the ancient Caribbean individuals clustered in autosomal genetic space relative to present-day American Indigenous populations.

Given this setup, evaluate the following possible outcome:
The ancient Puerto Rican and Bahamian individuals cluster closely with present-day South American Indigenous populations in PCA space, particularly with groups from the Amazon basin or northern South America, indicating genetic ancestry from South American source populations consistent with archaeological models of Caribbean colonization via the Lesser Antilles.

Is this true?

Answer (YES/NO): YES